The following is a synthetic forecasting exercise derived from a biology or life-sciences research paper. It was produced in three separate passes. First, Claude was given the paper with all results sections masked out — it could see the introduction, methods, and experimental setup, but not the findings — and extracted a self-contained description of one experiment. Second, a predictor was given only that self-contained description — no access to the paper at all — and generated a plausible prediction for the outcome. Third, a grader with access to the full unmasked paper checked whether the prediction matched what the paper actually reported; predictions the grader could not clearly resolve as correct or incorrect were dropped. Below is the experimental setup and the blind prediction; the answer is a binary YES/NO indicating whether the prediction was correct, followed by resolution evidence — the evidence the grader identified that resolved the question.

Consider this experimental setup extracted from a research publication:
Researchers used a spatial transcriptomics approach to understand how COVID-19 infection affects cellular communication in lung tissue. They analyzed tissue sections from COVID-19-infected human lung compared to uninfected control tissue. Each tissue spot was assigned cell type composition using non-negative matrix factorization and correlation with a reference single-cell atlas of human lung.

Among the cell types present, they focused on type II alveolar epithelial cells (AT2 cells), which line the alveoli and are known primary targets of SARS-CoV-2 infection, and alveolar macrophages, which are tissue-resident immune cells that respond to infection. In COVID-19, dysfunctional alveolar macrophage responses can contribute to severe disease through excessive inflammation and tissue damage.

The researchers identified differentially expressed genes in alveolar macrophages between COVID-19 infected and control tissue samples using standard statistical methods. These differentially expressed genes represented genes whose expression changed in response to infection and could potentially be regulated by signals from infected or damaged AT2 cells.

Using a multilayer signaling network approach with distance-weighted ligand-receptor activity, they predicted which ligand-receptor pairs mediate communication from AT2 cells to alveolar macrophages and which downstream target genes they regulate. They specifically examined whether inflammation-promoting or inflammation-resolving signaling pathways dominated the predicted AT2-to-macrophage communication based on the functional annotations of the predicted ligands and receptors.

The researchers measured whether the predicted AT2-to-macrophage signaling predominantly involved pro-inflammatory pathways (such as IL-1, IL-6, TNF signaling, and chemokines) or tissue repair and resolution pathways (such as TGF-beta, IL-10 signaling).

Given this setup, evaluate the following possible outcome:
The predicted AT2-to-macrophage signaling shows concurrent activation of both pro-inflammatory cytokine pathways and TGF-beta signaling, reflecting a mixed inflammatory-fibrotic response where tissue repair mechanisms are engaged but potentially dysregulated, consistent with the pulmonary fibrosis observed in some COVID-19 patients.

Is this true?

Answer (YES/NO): NO